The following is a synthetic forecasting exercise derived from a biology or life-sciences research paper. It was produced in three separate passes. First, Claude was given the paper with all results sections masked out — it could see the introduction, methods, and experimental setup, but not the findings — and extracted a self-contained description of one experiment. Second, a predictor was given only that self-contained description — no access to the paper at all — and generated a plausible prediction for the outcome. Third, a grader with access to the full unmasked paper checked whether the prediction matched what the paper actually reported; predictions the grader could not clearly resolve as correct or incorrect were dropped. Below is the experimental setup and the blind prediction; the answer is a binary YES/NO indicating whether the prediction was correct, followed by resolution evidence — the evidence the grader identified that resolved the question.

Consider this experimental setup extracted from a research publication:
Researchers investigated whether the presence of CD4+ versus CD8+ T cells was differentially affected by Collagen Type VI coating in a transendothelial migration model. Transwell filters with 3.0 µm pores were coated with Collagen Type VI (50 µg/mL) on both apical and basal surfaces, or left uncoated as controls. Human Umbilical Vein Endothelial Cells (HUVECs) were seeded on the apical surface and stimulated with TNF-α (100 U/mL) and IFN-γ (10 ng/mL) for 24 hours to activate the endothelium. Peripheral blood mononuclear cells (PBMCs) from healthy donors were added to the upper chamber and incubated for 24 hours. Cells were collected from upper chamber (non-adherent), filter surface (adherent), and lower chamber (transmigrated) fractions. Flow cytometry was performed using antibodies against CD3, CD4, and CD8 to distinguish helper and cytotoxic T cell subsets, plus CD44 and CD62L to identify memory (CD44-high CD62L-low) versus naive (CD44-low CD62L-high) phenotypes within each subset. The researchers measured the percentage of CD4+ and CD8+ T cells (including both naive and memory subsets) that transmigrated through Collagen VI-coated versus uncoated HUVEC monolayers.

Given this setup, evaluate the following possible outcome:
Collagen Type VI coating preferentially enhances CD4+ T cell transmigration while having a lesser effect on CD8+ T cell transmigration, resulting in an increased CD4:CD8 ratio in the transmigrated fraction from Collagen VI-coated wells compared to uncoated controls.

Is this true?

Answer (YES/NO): NO